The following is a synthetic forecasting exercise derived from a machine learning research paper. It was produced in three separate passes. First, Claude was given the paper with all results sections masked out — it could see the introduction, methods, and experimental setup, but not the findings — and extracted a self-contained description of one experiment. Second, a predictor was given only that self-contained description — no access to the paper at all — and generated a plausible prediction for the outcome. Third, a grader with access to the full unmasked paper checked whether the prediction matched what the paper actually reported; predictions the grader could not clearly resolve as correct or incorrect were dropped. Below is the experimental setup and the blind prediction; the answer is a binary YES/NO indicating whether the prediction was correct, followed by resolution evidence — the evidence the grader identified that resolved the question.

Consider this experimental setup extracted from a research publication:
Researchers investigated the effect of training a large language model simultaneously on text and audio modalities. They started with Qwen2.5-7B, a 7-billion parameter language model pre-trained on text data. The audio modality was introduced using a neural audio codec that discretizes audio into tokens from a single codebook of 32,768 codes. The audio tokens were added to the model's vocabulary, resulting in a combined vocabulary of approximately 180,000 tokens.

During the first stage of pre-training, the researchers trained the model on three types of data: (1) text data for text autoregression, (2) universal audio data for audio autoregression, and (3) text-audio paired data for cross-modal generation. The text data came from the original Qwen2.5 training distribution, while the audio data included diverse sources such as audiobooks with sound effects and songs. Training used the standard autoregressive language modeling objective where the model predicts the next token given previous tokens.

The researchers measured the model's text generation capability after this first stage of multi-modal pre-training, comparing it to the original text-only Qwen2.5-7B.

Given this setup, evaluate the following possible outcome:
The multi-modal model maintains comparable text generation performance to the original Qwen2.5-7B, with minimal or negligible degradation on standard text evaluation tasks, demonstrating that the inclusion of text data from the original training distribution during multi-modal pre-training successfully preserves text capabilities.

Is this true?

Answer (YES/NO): NO